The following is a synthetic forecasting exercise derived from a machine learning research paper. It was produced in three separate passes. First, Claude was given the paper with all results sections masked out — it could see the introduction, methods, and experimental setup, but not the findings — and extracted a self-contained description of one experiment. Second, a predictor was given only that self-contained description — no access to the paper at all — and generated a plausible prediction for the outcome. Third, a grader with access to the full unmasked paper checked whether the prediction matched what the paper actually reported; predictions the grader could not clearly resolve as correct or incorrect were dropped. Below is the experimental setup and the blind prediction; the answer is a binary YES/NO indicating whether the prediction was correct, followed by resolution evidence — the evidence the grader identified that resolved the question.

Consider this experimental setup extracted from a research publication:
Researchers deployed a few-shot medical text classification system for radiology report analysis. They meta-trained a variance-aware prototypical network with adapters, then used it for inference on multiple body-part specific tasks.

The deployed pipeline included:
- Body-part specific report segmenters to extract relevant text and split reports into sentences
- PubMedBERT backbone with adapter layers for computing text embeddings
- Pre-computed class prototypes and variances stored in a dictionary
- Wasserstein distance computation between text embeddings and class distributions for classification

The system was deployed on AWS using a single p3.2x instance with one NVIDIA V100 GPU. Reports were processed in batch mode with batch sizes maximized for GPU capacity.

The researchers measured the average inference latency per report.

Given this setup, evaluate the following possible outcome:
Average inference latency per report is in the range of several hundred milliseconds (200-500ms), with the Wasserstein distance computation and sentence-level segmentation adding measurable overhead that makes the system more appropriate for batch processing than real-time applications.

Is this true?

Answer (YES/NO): NO